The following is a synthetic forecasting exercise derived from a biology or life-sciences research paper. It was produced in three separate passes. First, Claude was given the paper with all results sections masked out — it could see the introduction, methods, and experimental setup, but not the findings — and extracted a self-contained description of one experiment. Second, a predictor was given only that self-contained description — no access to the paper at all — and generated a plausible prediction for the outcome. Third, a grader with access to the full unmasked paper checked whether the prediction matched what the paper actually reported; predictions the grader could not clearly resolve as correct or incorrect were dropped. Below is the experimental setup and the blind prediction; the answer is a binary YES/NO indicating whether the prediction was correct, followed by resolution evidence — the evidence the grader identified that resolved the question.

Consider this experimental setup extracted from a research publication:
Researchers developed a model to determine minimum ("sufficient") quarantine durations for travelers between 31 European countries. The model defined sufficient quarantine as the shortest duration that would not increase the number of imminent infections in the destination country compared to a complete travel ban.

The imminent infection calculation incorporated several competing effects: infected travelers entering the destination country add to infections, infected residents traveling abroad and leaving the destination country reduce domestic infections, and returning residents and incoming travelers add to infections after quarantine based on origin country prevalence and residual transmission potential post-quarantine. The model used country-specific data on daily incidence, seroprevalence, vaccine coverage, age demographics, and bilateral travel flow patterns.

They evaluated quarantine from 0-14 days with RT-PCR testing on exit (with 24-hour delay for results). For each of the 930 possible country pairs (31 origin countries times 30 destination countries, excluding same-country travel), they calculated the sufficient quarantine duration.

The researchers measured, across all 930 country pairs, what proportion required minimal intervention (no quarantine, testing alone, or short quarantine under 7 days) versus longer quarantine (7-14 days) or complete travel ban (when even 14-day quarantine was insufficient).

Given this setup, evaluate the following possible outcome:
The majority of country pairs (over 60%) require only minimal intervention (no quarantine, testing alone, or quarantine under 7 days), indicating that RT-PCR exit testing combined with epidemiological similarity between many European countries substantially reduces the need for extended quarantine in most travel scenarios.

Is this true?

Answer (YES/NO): YES